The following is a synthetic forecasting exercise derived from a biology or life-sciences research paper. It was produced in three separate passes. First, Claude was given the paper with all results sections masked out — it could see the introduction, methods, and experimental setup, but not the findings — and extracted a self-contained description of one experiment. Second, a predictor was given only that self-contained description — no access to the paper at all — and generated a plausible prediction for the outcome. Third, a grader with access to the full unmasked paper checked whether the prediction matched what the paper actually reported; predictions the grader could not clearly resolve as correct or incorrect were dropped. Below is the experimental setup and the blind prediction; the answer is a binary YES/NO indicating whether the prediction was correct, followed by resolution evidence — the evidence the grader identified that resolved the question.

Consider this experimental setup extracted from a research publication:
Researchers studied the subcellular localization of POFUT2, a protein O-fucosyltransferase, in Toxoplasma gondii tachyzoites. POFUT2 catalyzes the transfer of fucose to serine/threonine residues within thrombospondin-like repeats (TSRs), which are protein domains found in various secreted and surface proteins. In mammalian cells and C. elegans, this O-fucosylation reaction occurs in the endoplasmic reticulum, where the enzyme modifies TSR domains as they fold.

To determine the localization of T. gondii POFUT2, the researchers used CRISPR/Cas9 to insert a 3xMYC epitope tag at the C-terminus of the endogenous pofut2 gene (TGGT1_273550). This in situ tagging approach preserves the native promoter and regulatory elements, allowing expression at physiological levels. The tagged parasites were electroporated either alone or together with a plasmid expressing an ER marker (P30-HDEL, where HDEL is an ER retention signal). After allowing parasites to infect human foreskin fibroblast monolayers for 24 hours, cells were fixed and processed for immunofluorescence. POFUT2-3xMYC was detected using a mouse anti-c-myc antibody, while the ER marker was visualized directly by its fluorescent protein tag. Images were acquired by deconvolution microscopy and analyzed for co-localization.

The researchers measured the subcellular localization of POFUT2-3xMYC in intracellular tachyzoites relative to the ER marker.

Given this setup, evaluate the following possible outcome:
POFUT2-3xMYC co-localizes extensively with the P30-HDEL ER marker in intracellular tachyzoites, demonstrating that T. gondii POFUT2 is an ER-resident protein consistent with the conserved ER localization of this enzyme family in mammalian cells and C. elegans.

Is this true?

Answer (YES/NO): NO